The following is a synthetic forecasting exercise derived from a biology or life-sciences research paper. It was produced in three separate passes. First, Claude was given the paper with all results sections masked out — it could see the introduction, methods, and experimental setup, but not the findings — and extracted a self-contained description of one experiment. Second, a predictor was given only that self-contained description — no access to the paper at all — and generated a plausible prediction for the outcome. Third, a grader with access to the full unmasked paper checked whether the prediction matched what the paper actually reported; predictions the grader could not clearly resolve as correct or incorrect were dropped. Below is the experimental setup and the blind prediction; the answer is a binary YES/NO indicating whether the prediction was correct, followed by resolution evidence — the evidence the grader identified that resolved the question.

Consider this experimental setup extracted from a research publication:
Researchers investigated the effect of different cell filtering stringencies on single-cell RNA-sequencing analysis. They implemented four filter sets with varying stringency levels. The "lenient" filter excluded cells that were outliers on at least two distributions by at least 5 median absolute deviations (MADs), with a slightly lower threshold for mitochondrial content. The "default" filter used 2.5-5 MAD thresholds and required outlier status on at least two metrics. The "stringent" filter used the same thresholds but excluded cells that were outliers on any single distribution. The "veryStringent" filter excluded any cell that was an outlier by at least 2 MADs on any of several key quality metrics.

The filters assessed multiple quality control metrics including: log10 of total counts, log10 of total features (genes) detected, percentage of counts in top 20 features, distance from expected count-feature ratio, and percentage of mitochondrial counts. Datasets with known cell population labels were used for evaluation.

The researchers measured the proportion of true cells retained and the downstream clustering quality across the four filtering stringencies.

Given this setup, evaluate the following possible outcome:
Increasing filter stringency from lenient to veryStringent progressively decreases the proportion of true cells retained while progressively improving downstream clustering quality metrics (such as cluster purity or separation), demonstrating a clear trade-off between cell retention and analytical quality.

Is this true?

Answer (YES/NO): NO